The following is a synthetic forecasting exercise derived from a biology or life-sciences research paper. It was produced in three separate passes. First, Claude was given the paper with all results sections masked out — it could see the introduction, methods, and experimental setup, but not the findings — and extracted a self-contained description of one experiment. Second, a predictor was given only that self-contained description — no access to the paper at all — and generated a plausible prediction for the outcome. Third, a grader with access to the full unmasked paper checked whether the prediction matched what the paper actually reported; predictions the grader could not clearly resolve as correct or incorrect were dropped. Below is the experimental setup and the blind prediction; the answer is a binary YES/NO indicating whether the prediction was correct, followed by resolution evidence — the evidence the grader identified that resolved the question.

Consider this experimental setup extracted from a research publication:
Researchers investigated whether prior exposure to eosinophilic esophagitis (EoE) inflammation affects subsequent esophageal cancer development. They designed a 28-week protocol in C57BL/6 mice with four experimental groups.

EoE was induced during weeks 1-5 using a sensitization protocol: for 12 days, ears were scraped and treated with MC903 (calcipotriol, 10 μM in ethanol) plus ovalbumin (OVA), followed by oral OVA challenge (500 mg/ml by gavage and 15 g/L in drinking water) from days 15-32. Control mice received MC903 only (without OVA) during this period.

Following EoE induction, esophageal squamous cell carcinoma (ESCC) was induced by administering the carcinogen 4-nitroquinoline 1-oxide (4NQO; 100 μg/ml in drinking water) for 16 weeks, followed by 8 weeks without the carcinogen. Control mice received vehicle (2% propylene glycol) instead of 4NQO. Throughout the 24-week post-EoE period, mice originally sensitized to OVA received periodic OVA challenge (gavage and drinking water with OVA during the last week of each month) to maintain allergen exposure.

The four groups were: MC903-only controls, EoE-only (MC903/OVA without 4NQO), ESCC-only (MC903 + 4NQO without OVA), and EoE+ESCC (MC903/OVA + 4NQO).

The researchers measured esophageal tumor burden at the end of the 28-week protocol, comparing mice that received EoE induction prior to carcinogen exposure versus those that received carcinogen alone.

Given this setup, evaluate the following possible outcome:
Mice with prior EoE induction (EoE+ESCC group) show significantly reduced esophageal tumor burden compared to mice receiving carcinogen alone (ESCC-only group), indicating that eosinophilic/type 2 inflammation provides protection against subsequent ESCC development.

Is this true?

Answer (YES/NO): YES